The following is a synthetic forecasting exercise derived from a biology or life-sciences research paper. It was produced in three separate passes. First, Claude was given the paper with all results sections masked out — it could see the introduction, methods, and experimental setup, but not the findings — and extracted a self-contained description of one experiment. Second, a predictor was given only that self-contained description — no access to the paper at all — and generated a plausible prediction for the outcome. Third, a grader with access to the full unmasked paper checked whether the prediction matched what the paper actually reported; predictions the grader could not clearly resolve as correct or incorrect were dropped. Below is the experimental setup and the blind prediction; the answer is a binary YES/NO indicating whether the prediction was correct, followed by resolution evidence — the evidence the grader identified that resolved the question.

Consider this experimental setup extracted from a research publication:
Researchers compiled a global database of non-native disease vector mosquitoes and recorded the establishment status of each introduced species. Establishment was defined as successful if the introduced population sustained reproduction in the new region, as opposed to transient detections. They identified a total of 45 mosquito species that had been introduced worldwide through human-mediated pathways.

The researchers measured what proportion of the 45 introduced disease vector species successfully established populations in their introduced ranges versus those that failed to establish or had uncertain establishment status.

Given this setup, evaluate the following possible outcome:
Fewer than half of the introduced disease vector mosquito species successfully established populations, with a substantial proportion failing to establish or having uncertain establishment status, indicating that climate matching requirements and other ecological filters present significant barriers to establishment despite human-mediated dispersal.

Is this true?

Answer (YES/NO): NO